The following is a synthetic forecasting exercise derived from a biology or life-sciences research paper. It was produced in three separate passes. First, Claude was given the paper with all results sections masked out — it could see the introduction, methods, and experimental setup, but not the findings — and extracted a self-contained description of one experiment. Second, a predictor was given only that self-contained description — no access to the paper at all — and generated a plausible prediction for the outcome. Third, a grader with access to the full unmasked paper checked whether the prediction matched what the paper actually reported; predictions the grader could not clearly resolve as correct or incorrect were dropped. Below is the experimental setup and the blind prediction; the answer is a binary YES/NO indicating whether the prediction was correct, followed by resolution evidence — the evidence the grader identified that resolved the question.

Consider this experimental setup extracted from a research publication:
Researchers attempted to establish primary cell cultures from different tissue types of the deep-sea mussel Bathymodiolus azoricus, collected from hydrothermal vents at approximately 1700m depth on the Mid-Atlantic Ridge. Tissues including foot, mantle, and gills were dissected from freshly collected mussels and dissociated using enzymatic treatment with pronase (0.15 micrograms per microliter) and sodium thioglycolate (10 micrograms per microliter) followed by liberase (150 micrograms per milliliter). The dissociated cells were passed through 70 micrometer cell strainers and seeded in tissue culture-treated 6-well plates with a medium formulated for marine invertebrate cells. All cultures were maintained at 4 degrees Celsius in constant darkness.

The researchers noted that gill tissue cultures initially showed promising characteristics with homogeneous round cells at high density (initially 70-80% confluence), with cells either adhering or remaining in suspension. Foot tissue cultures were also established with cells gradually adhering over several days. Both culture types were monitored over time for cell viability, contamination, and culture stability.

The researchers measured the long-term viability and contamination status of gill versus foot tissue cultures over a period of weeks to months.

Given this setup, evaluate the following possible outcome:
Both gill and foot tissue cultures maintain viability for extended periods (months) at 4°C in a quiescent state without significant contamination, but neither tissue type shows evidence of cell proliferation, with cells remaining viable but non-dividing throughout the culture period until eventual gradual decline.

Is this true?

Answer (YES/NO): NO